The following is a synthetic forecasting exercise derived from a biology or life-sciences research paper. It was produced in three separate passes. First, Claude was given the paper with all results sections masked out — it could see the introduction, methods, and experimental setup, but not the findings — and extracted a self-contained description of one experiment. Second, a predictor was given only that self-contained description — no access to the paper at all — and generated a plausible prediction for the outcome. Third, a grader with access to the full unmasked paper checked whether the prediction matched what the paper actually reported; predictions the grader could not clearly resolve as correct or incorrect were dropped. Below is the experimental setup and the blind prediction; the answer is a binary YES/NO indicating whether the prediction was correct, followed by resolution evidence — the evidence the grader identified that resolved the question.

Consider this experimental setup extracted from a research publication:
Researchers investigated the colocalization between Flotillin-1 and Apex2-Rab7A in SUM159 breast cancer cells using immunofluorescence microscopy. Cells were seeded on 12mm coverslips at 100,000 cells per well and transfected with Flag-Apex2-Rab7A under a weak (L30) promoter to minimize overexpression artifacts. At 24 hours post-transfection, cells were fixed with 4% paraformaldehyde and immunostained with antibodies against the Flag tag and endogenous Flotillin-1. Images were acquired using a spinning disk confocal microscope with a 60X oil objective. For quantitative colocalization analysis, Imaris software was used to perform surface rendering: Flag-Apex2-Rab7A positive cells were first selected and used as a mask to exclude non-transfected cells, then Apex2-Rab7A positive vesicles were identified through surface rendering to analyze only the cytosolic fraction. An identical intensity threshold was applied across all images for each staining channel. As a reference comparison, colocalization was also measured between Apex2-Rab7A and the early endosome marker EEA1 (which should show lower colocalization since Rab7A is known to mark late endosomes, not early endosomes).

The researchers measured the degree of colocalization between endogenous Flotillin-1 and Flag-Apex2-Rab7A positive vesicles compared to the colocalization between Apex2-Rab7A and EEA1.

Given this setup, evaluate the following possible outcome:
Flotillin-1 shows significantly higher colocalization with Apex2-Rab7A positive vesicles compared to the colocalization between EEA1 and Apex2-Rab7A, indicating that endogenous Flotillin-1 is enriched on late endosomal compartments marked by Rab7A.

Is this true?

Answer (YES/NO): YES